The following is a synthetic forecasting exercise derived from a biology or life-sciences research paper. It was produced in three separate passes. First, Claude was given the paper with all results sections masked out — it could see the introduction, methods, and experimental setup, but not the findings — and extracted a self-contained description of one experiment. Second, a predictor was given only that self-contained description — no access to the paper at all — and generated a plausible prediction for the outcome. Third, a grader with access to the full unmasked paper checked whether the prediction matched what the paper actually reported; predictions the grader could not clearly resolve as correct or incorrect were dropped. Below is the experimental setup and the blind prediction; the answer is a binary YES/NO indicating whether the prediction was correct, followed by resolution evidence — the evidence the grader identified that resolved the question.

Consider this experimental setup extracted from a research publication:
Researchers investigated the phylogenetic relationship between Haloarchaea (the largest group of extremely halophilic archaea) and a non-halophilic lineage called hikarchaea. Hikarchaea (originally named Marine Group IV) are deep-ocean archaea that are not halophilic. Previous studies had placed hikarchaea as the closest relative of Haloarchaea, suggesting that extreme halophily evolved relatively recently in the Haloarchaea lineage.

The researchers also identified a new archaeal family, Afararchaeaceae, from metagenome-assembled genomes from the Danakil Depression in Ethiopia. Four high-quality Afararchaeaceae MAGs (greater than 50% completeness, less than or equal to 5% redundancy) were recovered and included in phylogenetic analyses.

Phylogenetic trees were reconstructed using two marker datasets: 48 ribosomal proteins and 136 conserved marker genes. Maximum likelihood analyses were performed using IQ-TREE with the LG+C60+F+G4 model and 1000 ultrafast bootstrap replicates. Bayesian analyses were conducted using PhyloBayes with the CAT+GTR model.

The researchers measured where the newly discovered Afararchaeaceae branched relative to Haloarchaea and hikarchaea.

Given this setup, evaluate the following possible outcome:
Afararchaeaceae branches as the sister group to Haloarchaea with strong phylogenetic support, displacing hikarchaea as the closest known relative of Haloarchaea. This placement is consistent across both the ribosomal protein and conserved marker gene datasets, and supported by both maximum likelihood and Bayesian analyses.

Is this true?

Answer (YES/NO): NO